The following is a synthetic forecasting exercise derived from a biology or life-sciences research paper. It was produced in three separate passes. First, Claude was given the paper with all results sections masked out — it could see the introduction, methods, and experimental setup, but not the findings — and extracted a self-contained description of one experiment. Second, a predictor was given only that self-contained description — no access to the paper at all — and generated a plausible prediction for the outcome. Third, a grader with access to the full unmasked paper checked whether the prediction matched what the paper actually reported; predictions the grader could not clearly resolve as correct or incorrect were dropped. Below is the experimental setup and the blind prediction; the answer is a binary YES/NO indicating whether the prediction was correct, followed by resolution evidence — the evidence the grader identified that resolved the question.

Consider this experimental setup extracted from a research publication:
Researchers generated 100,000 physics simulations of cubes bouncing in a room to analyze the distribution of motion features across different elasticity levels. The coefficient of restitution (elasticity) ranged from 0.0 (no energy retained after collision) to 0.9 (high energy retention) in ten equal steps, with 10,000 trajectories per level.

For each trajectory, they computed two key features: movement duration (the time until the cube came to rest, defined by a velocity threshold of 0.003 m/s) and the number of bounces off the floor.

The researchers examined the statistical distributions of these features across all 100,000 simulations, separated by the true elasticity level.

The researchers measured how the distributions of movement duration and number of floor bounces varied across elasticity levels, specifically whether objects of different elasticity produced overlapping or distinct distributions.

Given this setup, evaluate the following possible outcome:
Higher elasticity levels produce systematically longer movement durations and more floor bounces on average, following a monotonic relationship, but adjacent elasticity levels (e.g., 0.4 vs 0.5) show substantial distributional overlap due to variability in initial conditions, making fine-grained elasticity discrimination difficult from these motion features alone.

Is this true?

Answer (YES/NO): YES